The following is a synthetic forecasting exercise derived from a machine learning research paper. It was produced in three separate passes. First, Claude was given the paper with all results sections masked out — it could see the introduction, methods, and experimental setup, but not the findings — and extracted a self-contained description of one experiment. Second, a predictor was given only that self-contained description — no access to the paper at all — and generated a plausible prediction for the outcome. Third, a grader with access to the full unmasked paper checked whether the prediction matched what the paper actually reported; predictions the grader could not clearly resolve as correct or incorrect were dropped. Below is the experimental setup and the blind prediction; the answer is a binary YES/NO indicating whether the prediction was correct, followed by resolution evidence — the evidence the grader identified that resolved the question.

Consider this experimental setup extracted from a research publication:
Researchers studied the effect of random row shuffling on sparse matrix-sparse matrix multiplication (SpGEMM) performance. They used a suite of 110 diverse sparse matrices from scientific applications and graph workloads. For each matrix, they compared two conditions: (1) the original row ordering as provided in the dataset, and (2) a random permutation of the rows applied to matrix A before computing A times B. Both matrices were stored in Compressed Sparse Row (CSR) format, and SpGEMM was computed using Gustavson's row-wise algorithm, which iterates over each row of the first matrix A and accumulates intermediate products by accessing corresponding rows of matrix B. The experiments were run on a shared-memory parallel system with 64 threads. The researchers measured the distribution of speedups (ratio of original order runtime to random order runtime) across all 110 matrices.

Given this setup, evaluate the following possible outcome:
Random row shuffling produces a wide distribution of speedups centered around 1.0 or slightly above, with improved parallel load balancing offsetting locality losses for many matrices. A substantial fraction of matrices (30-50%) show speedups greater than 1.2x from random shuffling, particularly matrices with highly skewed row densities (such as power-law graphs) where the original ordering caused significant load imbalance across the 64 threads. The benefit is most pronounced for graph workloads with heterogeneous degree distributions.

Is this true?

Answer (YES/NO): NO